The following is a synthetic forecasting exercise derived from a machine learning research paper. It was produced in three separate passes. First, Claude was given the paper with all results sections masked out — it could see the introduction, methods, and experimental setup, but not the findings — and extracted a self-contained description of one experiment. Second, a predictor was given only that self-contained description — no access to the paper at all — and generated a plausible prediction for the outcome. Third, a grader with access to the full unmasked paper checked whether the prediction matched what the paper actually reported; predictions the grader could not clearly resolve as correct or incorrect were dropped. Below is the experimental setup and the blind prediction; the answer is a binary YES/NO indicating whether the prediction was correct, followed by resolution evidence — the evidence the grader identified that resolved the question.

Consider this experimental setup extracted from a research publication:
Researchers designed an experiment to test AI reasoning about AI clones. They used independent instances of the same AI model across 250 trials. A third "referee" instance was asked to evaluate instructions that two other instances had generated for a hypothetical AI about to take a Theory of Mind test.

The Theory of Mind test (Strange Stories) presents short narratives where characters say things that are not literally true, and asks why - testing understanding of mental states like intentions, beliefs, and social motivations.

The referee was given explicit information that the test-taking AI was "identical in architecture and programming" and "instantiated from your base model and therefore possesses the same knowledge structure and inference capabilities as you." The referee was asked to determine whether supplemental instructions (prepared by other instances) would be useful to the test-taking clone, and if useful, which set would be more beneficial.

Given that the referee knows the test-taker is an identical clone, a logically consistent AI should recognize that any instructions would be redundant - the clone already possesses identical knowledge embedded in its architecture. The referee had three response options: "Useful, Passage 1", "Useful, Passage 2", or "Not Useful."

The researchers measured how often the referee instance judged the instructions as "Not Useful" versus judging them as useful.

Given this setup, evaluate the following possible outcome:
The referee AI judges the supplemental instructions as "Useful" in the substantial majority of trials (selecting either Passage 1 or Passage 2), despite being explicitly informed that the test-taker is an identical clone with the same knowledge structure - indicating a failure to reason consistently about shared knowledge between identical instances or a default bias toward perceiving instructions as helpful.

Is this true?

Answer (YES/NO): YES